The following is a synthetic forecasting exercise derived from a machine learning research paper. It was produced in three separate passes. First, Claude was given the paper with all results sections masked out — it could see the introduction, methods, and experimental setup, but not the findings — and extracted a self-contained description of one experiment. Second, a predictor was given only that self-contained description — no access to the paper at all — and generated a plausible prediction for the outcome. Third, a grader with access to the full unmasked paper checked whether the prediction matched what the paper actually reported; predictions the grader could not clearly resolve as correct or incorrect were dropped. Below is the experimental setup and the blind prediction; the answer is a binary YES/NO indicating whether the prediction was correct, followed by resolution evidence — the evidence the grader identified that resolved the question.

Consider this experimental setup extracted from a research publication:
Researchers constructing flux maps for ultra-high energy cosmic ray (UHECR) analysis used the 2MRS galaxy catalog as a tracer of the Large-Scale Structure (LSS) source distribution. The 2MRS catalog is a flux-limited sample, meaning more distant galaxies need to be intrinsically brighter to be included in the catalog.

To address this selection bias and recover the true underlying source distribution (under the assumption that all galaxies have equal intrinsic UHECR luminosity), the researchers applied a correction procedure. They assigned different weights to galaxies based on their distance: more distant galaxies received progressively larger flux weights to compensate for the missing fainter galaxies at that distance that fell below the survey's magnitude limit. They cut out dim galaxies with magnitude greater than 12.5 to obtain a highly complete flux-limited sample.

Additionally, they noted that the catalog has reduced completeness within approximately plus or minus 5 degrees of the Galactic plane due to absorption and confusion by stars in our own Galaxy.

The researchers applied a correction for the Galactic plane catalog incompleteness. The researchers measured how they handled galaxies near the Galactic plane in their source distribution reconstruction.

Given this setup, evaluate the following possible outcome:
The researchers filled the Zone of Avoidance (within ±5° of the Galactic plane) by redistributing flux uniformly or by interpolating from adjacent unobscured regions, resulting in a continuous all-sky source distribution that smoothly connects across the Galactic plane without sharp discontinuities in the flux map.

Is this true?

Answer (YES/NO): NO